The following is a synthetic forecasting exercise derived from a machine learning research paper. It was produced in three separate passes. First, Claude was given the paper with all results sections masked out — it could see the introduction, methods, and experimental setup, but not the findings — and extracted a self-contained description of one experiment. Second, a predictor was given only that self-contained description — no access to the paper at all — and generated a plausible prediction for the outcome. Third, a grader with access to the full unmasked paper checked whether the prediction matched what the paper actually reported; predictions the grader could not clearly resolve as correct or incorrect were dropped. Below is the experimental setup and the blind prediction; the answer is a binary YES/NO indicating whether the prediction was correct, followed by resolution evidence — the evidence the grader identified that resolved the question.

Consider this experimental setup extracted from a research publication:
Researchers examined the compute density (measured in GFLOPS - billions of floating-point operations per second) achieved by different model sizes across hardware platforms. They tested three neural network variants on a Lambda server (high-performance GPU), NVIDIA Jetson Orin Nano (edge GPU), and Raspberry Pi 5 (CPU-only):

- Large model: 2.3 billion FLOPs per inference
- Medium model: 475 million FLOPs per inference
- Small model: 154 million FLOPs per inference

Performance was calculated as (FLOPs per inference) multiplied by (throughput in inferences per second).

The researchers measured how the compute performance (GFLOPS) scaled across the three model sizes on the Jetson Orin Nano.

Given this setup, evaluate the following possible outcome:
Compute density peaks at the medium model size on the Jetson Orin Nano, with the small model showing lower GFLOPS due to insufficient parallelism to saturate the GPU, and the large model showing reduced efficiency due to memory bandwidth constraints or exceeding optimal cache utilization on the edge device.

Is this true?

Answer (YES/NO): NO